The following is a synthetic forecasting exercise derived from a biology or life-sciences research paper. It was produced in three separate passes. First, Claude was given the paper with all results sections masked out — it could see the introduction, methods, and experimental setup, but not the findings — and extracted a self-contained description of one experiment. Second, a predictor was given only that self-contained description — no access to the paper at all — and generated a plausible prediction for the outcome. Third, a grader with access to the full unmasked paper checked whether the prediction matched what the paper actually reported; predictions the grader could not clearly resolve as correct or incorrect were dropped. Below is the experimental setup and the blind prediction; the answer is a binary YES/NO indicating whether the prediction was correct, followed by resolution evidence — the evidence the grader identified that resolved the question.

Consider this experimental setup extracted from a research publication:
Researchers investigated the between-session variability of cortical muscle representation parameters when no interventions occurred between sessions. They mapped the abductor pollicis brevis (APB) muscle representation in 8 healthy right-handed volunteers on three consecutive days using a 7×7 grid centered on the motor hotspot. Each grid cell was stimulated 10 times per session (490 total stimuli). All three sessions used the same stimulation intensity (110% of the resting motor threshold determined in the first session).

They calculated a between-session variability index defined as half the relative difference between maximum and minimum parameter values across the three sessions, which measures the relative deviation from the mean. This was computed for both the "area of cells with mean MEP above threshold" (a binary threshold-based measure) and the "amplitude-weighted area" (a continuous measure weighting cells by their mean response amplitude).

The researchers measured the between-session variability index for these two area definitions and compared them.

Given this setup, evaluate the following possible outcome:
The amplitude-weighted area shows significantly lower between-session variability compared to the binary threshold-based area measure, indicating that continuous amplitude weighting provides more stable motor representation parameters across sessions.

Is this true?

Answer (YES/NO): NO